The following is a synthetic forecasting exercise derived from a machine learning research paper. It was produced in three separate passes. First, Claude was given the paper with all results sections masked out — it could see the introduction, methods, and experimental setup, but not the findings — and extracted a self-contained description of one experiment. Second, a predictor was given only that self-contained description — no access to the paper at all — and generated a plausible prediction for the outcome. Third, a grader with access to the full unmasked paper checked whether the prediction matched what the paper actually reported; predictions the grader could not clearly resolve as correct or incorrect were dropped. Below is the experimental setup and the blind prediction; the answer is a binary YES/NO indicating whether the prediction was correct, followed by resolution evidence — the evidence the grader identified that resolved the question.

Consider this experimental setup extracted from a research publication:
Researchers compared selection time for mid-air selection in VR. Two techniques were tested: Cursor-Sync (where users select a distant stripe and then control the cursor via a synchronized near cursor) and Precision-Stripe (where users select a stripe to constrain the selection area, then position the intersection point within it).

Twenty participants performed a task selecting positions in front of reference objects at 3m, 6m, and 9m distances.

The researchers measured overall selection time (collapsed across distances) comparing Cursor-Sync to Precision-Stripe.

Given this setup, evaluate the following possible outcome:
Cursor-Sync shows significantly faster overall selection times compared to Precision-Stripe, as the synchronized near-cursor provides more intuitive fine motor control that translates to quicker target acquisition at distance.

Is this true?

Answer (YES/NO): NO